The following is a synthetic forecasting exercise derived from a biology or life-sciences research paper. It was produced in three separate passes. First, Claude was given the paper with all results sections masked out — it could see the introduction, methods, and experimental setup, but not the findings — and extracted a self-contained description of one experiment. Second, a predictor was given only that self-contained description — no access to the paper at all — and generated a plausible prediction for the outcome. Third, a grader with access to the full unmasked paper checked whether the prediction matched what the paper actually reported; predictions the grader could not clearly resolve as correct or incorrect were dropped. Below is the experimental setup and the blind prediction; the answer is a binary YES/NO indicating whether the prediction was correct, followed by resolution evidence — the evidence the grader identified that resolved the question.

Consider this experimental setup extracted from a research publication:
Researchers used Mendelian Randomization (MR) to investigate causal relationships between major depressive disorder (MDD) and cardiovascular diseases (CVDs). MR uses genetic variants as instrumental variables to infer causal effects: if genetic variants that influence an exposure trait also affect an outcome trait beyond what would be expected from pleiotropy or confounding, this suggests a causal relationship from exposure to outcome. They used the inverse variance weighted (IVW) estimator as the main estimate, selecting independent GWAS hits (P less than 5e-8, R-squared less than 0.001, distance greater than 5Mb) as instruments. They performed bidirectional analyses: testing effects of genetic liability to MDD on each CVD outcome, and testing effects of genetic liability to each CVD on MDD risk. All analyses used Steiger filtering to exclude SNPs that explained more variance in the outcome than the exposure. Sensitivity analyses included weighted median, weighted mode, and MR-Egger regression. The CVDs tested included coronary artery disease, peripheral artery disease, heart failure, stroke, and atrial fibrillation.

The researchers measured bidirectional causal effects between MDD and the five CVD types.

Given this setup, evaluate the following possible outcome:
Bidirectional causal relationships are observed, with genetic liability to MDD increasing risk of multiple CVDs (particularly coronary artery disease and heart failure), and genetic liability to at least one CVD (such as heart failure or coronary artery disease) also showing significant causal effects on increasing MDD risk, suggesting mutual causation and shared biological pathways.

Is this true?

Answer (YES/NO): NO